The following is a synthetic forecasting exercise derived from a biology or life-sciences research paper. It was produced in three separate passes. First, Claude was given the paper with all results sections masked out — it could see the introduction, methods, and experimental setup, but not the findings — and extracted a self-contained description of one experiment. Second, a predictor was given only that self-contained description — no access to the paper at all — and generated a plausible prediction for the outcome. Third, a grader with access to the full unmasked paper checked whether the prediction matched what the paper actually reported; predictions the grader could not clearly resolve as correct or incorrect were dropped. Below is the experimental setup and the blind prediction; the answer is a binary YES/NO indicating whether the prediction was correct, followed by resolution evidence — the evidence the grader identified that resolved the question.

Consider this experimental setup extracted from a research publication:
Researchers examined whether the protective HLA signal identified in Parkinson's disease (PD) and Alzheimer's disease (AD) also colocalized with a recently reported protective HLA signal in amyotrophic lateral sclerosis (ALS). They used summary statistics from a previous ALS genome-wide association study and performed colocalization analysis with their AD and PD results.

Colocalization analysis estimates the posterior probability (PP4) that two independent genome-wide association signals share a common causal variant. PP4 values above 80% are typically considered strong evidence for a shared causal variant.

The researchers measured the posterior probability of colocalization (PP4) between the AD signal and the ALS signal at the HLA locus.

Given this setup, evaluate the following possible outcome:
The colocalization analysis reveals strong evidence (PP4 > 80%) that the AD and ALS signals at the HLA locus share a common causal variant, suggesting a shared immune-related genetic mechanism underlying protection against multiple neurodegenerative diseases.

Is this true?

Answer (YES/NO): YES